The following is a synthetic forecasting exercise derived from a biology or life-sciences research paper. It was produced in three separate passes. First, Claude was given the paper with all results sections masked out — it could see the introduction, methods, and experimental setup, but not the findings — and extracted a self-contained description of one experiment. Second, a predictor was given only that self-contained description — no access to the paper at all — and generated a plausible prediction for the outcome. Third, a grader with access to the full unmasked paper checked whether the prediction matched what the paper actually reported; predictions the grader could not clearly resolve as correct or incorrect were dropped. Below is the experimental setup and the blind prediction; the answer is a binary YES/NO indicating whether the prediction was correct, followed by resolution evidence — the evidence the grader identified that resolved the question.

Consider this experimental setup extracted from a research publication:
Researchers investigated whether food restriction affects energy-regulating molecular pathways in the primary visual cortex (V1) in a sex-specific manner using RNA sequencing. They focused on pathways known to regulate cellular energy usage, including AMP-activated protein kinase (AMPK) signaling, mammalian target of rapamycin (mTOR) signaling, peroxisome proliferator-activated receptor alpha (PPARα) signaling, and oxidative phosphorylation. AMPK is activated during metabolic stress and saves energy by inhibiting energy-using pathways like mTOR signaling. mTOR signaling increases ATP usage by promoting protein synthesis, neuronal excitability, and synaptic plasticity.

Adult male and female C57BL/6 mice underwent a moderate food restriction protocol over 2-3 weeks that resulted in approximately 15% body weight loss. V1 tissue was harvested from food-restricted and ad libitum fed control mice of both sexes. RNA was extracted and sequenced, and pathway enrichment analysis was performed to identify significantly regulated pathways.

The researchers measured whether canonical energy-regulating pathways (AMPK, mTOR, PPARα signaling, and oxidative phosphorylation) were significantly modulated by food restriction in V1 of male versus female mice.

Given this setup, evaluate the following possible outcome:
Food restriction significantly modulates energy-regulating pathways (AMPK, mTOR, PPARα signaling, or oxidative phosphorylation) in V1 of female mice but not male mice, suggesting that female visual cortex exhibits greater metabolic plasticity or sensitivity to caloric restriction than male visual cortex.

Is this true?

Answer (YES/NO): NO